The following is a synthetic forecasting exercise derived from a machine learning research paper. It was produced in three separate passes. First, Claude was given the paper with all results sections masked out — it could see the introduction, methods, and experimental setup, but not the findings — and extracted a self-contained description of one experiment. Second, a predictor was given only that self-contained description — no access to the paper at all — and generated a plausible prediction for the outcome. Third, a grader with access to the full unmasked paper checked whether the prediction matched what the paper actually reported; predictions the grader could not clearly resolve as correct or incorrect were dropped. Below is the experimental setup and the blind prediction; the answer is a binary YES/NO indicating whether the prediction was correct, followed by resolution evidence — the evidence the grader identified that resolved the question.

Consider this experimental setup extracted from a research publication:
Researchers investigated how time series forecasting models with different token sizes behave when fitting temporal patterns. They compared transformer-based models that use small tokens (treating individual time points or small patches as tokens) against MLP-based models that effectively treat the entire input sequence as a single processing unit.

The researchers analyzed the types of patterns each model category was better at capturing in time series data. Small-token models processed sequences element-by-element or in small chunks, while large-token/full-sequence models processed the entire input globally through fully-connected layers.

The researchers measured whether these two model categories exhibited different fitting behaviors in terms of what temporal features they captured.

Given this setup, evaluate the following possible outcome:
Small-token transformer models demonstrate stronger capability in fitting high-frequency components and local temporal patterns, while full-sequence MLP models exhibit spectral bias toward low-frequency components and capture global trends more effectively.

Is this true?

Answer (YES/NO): NO